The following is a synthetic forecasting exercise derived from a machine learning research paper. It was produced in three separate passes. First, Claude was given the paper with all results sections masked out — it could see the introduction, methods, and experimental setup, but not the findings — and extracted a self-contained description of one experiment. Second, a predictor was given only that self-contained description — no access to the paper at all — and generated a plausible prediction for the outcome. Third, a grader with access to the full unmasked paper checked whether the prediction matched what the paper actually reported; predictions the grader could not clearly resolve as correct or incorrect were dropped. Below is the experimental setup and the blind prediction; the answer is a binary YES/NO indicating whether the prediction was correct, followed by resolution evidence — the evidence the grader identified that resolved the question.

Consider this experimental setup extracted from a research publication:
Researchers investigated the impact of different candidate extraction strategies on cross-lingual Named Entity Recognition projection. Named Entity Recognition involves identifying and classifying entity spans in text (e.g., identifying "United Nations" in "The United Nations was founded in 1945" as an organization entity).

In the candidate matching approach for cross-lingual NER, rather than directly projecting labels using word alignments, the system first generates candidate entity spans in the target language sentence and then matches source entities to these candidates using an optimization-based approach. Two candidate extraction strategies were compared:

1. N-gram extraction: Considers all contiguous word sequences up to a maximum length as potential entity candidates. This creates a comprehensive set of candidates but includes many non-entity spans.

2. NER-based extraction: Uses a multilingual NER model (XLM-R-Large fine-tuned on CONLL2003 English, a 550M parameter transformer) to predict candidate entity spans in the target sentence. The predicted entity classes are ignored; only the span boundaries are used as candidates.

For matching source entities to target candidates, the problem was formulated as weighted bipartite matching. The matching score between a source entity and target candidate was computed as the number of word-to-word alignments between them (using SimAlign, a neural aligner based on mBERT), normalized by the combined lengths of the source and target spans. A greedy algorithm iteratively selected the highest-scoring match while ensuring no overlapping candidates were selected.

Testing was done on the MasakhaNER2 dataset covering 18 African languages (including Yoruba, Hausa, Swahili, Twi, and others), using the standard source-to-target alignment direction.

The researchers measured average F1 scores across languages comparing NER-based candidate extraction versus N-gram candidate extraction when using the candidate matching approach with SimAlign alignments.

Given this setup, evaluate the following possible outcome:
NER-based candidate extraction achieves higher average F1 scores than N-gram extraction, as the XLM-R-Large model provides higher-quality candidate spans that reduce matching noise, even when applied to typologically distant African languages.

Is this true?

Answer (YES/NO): NO